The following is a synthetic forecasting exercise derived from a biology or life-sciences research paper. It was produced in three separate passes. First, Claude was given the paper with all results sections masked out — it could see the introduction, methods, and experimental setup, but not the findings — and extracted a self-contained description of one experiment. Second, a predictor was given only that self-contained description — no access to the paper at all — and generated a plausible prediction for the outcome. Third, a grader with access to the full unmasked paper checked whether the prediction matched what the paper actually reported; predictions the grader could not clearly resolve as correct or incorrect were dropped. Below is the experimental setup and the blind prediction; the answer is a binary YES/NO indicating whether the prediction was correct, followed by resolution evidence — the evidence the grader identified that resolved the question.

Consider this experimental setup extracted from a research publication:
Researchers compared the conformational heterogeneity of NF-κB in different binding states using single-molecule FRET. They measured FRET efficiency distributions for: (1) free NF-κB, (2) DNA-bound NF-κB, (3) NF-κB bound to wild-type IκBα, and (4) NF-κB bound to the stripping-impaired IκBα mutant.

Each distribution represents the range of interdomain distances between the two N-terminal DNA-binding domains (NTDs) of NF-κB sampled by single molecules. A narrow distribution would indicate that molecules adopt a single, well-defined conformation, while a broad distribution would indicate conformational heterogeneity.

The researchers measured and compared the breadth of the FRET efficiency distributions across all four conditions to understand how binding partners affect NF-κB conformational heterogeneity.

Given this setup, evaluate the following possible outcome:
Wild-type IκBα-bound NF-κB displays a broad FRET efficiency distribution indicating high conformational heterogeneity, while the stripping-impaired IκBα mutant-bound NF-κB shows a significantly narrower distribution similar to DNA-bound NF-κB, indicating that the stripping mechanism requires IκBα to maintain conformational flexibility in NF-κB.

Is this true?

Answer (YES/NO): NO